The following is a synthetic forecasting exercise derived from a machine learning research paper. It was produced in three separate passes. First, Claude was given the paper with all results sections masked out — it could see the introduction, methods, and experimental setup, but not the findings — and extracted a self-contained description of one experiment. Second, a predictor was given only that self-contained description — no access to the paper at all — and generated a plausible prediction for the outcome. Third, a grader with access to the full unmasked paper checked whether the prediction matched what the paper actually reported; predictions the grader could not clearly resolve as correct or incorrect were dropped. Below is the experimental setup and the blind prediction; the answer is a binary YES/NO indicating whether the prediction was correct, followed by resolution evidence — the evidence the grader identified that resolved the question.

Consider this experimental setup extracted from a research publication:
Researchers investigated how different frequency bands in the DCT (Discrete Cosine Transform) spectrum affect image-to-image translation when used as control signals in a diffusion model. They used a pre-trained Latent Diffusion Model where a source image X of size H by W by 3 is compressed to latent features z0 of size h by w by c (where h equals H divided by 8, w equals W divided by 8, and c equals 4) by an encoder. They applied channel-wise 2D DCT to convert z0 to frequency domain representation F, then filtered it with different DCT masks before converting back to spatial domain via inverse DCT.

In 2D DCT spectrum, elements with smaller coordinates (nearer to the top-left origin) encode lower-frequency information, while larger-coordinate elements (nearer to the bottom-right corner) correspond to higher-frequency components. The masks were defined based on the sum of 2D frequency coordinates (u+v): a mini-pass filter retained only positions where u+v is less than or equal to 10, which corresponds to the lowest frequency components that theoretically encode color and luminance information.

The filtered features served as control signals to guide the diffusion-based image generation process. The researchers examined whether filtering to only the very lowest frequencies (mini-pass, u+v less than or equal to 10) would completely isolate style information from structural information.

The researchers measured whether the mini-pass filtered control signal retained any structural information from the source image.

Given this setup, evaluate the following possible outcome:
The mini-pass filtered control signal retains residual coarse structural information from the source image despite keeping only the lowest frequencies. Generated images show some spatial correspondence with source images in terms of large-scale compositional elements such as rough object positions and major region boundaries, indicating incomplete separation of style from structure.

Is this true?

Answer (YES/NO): YES